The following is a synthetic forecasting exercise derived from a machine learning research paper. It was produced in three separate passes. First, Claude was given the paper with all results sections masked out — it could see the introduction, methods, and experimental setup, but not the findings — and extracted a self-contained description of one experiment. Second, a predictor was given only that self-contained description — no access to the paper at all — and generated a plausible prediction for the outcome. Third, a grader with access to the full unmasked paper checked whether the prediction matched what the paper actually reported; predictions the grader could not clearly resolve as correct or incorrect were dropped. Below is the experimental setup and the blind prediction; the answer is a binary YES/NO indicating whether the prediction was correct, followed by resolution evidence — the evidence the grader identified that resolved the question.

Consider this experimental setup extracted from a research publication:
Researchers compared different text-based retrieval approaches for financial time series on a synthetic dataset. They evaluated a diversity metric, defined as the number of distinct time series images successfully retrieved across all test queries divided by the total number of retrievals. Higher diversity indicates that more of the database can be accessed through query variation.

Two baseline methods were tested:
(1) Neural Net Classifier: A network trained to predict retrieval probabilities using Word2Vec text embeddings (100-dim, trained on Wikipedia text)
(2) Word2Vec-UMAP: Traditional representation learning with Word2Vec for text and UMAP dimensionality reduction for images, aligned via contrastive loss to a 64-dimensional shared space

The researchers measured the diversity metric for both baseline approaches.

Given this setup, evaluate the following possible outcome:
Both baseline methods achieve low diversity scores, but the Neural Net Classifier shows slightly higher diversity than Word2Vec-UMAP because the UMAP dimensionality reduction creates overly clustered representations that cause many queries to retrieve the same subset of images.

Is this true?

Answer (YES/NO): NO